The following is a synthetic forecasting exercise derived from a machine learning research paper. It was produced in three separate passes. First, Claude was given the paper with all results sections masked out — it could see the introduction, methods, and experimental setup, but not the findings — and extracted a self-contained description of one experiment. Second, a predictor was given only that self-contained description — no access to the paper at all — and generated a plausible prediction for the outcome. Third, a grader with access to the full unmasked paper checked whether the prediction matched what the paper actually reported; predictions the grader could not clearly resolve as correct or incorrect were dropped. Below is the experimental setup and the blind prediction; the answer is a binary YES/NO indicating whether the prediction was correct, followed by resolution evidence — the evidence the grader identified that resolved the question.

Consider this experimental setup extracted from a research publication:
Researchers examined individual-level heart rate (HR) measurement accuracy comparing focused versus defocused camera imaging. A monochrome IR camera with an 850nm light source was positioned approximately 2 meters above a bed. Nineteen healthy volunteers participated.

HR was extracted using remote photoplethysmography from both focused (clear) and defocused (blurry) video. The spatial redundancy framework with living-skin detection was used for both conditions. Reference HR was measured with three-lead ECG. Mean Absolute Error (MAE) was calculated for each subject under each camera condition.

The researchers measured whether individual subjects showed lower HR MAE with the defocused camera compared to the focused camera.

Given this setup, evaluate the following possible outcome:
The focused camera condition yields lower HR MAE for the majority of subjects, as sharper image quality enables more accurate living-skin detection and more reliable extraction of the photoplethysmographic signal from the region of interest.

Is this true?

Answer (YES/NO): YES